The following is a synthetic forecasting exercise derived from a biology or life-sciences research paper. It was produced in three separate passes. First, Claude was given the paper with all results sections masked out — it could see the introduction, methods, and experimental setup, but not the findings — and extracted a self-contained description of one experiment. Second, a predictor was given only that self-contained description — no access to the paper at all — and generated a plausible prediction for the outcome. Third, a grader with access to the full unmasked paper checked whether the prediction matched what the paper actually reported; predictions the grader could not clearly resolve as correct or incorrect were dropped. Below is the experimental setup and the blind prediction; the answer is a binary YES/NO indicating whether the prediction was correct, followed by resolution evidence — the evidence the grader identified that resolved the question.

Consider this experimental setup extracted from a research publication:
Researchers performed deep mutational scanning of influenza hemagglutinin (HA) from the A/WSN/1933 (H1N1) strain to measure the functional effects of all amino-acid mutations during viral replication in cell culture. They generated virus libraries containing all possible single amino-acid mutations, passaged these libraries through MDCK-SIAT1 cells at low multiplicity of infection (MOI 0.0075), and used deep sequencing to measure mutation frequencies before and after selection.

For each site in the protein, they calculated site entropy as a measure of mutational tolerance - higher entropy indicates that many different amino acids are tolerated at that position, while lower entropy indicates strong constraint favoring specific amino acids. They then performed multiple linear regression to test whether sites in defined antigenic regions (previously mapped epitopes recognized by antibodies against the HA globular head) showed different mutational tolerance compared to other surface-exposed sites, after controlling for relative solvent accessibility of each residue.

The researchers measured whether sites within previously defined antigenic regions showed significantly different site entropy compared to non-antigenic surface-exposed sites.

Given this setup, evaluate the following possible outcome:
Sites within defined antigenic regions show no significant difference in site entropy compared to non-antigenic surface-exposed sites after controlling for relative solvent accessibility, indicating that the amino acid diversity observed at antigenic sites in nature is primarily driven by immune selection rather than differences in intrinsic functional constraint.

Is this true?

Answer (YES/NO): NO